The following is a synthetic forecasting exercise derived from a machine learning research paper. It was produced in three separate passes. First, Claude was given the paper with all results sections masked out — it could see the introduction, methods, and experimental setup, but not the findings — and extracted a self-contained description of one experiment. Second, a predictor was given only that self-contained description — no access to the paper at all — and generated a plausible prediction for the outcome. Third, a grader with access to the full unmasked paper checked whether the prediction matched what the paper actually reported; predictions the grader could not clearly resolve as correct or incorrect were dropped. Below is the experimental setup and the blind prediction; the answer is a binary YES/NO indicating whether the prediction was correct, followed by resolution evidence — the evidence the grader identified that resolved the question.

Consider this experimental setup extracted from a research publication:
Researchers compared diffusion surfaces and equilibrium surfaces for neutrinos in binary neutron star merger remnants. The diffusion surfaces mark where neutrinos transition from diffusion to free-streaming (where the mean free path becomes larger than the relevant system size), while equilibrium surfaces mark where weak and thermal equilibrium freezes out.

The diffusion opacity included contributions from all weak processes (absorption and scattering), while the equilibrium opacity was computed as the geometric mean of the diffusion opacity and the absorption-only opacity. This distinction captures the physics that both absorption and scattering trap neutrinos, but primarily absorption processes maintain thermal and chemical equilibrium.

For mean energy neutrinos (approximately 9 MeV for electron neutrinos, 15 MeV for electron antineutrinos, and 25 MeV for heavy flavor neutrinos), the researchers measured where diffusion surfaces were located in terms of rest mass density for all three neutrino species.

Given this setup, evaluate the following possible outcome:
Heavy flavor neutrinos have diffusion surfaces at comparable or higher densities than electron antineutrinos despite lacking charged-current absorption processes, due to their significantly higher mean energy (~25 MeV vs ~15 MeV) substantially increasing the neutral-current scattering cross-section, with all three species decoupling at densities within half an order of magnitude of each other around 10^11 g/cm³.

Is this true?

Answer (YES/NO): NO